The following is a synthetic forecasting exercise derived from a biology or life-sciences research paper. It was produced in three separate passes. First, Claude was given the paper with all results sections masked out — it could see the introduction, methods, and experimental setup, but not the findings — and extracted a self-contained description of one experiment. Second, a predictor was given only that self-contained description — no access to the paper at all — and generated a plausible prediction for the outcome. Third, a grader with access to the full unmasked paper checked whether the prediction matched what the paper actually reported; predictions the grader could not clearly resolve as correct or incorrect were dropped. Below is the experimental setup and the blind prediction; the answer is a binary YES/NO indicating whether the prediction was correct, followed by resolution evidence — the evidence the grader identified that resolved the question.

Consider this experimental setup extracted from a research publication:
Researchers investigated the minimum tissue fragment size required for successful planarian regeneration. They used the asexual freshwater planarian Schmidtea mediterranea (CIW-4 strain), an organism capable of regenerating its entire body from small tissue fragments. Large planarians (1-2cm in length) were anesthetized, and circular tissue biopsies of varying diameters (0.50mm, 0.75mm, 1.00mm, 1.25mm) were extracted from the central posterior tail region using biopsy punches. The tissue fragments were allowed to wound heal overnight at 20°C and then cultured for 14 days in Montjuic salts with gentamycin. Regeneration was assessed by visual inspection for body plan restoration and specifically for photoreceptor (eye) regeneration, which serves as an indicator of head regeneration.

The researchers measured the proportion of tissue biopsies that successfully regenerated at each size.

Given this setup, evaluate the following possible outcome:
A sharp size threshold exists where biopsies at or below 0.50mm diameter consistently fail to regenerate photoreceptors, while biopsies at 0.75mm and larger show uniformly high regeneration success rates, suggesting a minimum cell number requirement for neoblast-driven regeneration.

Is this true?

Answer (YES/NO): NO